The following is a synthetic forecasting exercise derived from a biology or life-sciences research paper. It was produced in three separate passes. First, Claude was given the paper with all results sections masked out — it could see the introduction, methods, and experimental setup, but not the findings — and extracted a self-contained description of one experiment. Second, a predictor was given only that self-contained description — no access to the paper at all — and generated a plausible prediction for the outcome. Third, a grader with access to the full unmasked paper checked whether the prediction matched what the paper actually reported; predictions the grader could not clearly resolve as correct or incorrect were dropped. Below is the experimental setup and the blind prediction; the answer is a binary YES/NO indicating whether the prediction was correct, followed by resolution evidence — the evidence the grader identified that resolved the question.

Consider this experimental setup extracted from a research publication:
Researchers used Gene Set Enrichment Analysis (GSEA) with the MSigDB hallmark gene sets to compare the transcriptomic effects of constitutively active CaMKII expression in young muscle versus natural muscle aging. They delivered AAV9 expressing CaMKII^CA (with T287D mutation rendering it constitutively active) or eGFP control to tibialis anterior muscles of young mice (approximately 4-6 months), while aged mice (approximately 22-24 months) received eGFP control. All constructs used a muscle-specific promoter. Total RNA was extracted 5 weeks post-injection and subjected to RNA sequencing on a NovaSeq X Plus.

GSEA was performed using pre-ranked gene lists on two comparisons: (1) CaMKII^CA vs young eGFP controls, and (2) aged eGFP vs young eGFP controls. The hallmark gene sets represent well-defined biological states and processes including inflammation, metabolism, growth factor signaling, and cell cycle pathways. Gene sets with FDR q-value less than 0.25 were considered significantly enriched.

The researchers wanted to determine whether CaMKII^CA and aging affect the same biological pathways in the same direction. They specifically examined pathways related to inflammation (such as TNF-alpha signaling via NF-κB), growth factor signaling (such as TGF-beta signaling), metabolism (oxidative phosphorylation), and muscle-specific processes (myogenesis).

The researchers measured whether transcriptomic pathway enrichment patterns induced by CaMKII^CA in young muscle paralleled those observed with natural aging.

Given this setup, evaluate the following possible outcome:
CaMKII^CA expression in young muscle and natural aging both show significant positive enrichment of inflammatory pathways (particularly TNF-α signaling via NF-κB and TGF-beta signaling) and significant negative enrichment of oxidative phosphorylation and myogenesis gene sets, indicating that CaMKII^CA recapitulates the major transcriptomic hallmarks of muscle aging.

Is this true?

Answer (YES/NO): NO